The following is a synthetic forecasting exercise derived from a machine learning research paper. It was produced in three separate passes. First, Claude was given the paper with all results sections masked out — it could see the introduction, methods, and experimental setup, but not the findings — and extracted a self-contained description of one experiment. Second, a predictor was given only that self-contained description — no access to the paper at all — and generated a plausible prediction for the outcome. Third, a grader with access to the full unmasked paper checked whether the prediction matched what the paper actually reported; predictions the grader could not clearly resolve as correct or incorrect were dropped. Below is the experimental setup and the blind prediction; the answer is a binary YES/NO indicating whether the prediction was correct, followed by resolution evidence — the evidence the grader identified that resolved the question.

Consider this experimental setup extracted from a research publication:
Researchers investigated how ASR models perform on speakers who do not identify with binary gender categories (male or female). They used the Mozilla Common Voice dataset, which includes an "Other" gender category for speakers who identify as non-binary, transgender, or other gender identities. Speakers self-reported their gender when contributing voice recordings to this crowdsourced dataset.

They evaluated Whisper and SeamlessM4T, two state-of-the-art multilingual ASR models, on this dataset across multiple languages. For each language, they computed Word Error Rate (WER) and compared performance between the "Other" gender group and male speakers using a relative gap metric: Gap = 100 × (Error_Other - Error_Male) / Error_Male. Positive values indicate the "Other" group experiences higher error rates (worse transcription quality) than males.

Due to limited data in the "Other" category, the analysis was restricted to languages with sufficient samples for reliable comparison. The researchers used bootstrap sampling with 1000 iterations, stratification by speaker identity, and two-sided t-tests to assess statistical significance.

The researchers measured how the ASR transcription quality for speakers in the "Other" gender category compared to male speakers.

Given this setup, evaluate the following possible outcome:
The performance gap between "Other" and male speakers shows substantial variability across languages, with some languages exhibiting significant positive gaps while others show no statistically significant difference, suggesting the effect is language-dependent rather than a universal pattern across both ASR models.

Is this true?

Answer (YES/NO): NO